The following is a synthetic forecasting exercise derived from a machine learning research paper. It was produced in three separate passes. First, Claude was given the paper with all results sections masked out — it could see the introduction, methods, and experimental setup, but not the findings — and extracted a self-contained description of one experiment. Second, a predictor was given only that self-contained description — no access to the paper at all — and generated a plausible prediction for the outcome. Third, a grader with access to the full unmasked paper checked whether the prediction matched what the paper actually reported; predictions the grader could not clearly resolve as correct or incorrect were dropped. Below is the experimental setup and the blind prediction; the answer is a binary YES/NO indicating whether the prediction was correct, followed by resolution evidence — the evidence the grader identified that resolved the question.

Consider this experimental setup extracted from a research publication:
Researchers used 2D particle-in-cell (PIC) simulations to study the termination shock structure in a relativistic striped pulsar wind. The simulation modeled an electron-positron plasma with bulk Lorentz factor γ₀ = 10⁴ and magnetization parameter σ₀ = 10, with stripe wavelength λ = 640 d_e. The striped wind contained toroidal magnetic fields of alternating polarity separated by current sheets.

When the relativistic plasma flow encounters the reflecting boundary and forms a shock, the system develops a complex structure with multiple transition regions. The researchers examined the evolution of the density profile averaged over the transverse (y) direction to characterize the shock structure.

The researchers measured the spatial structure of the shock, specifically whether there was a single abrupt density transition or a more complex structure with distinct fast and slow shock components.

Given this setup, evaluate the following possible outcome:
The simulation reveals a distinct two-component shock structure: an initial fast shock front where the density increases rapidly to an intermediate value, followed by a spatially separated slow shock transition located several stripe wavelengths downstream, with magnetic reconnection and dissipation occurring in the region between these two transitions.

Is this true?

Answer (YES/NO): YES